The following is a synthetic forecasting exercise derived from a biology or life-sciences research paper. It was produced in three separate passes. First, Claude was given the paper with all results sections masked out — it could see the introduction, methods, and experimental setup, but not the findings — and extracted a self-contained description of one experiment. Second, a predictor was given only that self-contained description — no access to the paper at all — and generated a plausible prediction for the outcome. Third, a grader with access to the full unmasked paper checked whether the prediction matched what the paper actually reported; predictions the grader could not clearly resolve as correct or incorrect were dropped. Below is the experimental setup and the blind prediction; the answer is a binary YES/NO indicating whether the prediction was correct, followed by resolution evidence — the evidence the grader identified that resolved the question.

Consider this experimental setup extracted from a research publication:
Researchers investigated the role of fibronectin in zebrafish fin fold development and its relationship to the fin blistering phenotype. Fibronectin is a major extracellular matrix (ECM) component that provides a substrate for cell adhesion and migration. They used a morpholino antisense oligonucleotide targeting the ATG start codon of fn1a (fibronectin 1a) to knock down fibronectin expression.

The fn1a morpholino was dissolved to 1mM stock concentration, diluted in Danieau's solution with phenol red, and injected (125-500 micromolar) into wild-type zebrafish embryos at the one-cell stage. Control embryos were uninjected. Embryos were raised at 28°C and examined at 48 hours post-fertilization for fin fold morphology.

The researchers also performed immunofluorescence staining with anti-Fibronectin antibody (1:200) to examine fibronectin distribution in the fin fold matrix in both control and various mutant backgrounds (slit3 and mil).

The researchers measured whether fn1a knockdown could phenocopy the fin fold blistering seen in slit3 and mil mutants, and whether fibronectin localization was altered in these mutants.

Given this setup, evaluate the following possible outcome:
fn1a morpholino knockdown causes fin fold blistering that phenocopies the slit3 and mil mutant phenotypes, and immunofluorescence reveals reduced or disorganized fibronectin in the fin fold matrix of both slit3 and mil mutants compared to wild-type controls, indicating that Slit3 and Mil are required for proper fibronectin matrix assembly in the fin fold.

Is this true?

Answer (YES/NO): NO